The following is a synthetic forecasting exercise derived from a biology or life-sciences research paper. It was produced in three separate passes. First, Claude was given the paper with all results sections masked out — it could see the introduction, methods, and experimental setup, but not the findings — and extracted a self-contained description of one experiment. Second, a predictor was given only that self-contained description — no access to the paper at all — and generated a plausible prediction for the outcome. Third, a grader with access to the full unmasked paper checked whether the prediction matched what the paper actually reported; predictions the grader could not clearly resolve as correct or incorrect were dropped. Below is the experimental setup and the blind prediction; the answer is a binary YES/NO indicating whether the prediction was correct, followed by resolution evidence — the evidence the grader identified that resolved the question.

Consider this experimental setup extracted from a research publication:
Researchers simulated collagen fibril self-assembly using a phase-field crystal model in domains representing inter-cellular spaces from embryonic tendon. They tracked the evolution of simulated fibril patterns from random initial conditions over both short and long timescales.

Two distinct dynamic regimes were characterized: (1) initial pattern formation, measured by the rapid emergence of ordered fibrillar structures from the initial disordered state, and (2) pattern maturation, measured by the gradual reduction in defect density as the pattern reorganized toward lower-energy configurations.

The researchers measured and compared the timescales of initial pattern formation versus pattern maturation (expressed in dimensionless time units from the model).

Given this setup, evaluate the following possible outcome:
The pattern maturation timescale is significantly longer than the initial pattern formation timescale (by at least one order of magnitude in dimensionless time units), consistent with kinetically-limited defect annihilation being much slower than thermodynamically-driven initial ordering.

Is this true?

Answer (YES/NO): YES